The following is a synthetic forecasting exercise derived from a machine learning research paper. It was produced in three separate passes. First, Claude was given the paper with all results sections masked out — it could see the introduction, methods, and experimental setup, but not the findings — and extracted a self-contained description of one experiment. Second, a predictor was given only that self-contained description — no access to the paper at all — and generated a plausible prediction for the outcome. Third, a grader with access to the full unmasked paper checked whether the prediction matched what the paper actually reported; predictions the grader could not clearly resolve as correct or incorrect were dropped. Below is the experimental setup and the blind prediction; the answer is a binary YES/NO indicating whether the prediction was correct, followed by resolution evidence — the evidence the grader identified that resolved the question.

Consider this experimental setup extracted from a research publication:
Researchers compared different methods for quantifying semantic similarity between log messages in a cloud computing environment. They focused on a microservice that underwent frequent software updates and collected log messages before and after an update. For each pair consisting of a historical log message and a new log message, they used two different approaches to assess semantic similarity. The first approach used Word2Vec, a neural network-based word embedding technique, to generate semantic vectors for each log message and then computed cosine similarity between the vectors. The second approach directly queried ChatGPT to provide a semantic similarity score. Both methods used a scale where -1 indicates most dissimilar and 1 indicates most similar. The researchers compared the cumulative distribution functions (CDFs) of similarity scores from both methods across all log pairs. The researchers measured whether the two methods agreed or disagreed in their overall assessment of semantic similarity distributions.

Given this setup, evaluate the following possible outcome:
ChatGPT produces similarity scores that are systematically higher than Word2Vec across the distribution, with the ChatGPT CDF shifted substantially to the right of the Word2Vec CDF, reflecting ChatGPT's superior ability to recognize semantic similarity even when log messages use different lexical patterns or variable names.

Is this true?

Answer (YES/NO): NO